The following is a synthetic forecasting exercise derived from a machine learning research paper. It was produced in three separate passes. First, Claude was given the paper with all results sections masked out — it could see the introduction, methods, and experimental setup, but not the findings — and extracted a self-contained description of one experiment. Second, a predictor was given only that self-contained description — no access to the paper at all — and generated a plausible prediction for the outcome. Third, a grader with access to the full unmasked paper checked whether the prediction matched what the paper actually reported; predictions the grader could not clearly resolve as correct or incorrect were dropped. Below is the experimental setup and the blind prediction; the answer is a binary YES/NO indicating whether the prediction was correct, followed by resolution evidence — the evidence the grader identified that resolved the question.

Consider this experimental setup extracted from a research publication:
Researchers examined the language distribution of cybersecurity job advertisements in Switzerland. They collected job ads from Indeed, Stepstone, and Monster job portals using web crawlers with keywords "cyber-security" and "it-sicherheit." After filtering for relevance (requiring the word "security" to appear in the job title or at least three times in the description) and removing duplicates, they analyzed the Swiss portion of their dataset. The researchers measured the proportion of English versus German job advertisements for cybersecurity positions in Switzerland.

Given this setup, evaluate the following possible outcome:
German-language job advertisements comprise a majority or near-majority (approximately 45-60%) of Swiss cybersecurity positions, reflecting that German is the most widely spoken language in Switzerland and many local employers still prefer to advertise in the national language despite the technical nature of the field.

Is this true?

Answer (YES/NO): NO